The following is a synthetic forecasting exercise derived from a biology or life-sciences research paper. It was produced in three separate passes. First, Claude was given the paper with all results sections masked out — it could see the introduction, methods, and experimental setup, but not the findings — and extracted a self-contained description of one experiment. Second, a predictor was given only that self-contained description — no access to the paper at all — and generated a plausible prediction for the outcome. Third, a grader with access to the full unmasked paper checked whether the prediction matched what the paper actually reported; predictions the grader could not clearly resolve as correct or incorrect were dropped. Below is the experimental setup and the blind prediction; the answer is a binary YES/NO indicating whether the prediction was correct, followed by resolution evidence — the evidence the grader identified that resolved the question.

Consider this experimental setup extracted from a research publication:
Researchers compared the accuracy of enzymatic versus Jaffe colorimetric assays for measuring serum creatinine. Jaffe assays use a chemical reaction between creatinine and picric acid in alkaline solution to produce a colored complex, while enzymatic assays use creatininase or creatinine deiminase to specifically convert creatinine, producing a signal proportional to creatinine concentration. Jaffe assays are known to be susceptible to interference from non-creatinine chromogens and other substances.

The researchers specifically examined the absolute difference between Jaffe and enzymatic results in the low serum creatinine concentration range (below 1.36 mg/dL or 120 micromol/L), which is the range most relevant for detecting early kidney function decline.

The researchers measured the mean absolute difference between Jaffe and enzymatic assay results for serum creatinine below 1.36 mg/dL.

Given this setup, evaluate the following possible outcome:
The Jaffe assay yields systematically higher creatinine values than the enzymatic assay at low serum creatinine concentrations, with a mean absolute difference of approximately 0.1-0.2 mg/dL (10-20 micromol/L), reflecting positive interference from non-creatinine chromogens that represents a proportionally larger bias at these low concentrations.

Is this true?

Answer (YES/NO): NO